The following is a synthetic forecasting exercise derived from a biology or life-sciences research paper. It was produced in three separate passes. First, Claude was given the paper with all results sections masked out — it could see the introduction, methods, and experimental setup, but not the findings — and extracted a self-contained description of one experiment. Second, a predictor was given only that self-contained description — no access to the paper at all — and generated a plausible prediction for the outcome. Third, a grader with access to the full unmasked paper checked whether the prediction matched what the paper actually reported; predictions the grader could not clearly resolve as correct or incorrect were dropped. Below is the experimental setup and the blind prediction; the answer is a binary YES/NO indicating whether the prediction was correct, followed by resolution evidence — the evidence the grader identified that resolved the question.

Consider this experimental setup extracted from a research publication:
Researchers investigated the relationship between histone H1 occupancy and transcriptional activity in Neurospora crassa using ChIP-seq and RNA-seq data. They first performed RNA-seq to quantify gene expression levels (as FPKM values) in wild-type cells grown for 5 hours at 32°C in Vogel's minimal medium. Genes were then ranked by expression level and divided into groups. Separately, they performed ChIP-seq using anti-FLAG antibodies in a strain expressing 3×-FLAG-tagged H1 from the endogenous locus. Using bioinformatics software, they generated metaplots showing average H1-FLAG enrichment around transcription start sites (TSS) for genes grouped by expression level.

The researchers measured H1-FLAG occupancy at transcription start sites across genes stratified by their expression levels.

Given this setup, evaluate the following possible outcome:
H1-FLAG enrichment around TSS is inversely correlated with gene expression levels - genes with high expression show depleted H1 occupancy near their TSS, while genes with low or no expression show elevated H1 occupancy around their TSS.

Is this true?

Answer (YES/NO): NO